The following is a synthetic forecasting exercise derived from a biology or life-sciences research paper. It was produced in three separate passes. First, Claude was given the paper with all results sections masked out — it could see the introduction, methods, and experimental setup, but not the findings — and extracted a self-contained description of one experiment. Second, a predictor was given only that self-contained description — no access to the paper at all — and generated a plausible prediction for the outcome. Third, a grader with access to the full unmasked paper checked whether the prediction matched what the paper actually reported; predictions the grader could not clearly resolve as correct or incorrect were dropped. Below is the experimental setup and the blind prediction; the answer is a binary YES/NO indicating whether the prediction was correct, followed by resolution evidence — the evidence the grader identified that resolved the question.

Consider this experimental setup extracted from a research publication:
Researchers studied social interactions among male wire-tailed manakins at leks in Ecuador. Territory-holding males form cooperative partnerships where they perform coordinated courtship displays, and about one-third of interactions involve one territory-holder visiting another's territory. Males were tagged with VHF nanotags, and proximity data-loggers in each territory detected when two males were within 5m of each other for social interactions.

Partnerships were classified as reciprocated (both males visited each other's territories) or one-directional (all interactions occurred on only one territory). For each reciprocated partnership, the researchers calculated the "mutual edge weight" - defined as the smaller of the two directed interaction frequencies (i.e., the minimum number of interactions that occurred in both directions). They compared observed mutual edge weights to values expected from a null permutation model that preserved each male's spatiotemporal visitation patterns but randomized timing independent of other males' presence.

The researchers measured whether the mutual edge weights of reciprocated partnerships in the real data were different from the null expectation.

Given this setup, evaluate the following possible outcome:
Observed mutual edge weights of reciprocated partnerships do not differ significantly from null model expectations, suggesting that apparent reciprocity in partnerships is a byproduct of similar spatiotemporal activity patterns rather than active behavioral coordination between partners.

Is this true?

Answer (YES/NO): NO